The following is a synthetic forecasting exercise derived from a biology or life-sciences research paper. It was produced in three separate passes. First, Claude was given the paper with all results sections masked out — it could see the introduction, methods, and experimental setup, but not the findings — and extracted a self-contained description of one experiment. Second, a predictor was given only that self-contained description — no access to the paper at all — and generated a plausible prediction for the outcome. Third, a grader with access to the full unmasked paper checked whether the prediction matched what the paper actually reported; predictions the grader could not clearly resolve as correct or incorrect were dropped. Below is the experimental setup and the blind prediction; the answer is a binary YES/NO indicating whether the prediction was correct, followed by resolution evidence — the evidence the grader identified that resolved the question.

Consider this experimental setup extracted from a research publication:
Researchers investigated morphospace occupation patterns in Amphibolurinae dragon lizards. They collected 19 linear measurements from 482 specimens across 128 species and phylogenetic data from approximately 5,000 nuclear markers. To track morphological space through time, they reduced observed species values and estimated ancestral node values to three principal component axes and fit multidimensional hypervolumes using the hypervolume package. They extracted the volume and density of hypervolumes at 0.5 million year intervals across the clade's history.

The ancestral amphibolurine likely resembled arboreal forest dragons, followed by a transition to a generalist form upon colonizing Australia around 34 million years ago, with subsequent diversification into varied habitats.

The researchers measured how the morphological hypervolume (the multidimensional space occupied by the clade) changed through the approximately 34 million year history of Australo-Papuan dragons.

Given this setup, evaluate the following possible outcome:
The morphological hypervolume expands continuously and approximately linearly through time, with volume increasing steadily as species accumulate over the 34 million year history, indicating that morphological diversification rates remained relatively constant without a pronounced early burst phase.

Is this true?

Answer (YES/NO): NO